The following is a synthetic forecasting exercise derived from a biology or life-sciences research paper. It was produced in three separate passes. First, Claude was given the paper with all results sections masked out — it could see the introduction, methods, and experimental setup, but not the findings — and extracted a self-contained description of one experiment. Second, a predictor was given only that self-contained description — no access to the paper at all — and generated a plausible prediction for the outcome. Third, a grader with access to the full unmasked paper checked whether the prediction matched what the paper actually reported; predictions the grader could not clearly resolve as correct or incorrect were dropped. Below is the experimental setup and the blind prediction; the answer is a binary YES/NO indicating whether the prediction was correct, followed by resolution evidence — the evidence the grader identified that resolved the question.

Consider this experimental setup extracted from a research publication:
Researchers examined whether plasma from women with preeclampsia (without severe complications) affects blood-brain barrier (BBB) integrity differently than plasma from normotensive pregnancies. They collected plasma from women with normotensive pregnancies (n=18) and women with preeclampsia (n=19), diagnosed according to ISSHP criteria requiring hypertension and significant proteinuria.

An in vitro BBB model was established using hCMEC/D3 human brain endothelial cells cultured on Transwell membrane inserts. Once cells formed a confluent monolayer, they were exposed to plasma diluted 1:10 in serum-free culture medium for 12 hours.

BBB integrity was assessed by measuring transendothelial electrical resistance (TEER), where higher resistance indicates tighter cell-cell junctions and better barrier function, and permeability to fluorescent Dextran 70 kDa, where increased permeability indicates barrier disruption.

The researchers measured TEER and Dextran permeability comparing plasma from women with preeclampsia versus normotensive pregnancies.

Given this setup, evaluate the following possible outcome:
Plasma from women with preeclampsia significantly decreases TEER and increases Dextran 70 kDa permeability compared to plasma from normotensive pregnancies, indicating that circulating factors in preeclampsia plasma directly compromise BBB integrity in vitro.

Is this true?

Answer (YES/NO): NO